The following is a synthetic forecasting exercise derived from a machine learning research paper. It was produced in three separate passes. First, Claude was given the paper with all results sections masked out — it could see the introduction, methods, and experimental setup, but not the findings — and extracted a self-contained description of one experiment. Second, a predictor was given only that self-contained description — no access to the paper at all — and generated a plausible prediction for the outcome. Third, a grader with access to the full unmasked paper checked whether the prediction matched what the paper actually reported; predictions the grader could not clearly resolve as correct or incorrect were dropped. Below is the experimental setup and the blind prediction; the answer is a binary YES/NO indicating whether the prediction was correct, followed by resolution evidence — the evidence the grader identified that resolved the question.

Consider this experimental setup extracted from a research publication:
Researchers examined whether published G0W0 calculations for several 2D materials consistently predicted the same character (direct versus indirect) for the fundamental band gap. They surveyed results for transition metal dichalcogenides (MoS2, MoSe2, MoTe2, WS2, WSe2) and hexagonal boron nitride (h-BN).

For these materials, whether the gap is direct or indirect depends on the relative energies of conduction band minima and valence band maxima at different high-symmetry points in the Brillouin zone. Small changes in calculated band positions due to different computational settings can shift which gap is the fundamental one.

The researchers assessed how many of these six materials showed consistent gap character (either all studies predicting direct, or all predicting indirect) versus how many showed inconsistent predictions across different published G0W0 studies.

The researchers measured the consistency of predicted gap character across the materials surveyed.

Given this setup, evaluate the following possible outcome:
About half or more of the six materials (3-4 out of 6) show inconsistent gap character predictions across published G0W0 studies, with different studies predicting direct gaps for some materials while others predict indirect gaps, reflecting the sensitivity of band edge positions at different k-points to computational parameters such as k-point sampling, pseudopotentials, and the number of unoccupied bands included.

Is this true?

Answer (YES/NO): NO